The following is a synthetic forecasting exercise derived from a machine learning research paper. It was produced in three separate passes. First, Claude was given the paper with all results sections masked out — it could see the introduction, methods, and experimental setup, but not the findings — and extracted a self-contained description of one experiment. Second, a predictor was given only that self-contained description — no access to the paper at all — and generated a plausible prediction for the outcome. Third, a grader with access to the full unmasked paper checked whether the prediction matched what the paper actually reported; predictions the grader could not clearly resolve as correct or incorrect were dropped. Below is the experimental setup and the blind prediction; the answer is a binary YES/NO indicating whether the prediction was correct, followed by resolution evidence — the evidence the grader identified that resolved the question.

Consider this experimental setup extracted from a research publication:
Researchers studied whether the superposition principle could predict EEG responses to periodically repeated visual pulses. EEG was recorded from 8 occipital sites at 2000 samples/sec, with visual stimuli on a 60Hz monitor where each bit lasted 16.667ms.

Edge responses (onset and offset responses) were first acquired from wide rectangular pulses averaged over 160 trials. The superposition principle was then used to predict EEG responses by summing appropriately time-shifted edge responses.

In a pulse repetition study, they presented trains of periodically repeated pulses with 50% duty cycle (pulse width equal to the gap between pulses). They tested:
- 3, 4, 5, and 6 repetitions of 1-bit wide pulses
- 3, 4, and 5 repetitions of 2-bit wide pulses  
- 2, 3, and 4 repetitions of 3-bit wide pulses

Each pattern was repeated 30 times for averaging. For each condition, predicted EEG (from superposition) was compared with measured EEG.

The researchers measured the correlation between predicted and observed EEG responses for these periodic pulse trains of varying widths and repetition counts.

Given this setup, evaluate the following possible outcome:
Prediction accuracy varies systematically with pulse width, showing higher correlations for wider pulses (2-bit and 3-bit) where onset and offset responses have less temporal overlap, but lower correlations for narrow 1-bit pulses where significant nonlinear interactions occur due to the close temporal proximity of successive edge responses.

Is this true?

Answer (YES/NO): YES